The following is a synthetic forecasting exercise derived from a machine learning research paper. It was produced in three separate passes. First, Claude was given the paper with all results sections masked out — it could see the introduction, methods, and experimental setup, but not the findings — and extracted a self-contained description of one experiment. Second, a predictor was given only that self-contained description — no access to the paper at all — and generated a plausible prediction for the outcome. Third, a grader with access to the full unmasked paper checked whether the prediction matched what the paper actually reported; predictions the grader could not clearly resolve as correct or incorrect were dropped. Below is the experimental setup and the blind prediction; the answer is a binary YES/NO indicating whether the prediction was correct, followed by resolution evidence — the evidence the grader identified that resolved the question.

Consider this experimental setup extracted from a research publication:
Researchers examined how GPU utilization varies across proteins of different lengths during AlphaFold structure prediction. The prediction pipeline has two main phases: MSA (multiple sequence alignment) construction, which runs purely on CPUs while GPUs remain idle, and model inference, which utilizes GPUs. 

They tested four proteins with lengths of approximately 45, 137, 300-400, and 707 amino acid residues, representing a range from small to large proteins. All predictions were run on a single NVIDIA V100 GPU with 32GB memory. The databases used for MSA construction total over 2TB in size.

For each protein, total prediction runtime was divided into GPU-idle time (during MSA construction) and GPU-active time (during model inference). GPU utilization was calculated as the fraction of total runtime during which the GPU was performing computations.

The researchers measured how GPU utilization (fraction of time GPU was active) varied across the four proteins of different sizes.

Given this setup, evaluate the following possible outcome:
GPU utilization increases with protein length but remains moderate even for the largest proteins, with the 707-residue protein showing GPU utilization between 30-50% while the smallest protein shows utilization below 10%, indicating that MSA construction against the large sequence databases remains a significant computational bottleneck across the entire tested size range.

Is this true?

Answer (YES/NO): NO